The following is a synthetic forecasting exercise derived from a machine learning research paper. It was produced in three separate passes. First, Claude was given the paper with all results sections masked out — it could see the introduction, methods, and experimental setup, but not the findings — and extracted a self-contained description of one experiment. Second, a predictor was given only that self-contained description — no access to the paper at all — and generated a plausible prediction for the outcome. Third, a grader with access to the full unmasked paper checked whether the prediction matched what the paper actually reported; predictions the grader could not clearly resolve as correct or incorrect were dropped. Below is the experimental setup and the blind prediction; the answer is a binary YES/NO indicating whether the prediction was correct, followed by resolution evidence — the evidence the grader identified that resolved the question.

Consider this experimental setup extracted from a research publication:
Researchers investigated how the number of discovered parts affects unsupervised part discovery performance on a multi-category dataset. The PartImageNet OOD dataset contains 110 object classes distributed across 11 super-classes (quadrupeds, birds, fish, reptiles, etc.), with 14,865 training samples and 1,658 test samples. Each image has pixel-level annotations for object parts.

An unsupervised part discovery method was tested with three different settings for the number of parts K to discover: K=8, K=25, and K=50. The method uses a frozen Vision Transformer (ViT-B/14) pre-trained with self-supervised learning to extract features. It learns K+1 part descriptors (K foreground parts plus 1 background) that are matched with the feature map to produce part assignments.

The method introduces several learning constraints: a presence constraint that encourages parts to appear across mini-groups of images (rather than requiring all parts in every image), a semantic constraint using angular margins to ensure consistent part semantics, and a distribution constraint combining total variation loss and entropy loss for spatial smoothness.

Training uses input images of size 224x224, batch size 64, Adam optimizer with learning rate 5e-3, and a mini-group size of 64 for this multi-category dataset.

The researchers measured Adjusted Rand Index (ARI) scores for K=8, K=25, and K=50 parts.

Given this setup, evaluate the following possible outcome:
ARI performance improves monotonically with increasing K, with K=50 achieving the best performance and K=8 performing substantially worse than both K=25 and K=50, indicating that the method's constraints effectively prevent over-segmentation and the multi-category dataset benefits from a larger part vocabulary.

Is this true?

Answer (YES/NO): NO